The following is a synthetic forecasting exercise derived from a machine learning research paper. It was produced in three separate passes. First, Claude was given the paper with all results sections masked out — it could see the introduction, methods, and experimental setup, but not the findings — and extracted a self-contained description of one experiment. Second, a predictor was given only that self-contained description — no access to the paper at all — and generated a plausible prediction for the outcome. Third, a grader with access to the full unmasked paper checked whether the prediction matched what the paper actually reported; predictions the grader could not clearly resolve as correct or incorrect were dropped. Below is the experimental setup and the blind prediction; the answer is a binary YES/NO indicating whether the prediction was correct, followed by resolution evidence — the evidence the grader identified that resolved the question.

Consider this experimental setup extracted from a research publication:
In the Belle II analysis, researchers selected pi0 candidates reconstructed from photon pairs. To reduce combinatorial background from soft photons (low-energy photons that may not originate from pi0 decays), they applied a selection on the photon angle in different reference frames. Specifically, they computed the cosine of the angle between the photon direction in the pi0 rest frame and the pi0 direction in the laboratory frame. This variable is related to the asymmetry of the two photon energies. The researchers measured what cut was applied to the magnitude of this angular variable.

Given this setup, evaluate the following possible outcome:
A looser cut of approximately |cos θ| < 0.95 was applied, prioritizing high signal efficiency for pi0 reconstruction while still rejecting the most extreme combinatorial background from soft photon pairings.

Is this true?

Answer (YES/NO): NO